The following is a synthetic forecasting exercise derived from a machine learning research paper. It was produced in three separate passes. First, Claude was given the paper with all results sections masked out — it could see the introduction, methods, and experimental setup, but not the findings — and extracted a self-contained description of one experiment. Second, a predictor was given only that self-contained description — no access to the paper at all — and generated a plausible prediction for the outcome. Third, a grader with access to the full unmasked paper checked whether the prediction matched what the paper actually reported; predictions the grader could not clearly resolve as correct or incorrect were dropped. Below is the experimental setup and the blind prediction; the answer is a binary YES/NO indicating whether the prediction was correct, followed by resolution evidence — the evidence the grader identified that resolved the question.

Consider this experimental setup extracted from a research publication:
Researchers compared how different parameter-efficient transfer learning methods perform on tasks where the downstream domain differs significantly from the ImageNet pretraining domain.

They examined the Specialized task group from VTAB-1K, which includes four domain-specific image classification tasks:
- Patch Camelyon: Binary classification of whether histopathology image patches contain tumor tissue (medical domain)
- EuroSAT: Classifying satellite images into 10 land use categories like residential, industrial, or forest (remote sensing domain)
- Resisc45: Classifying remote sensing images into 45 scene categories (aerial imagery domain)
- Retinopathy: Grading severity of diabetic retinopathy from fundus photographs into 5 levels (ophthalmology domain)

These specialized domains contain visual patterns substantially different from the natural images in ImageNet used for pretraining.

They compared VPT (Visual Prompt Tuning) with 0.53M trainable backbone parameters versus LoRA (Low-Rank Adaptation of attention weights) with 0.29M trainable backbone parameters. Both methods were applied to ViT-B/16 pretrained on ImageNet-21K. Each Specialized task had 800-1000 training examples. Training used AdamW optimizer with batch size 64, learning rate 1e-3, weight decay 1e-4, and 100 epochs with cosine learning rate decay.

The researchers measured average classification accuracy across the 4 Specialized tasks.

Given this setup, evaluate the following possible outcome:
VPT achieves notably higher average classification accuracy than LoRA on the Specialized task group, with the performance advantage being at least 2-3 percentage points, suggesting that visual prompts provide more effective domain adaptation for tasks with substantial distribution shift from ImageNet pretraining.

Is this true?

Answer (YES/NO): NO